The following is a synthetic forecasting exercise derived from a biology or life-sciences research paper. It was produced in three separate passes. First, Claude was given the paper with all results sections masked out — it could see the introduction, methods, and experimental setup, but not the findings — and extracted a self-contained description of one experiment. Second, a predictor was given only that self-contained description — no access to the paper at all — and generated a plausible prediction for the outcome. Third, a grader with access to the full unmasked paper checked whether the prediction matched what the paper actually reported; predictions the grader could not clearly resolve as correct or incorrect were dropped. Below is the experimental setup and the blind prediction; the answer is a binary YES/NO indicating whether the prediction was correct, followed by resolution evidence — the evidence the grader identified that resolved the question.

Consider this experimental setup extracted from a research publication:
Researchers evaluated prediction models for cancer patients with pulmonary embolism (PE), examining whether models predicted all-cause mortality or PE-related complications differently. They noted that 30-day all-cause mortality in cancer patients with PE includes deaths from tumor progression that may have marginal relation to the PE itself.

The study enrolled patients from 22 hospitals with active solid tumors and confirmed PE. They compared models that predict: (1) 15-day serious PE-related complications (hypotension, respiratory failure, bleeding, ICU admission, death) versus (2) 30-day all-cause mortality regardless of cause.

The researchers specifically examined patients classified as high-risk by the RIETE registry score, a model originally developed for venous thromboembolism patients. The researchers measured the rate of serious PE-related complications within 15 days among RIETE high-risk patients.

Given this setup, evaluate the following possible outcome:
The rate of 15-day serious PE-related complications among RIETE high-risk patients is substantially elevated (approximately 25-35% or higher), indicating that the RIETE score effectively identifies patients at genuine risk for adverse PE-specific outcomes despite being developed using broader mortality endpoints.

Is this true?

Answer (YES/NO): NO